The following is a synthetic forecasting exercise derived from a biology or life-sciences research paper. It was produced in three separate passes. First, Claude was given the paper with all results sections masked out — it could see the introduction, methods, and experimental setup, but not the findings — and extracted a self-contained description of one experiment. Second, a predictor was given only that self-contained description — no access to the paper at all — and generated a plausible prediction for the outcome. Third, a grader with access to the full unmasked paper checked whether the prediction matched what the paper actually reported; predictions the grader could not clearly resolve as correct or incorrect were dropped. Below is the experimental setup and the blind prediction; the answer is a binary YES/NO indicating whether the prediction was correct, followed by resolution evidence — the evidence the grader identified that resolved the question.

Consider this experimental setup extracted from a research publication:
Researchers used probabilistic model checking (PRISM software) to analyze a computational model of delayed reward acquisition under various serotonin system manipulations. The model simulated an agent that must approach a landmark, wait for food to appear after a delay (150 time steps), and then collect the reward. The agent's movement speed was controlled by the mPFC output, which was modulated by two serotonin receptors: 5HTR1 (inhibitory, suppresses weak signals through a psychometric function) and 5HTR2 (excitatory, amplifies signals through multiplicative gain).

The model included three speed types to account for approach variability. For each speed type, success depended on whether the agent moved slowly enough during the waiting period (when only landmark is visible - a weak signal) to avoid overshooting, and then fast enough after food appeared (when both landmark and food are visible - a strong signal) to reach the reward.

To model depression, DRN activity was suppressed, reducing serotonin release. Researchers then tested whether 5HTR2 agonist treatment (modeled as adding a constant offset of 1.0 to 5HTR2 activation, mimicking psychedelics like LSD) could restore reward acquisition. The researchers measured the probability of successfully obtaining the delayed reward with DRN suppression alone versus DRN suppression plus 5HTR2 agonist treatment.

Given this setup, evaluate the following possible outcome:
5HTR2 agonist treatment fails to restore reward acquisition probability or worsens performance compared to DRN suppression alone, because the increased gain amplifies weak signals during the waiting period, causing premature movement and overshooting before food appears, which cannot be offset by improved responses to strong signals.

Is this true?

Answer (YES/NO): YES